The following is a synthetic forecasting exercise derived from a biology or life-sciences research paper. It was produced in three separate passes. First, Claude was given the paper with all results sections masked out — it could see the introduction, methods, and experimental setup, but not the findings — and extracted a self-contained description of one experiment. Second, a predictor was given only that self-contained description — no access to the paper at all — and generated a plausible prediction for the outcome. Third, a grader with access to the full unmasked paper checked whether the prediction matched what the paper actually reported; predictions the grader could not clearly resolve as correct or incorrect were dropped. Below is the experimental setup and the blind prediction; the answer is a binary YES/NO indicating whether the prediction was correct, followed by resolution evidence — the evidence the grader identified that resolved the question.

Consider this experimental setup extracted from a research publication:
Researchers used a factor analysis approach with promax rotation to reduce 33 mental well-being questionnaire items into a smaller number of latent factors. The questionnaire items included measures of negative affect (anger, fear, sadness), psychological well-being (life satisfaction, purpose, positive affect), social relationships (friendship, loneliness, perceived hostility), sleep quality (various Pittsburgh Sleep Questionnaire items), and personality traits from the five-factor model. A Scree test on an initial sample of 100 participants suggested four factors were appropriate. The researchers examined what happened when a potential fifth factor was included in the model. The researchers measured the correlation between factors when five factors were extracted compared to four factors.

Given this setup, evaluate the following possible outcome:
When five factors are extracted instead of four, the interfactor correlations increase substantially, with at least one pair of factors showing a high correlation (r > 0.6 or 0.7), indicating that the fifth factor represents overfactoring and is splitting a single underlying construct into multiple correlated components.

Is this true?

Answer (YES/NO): NO